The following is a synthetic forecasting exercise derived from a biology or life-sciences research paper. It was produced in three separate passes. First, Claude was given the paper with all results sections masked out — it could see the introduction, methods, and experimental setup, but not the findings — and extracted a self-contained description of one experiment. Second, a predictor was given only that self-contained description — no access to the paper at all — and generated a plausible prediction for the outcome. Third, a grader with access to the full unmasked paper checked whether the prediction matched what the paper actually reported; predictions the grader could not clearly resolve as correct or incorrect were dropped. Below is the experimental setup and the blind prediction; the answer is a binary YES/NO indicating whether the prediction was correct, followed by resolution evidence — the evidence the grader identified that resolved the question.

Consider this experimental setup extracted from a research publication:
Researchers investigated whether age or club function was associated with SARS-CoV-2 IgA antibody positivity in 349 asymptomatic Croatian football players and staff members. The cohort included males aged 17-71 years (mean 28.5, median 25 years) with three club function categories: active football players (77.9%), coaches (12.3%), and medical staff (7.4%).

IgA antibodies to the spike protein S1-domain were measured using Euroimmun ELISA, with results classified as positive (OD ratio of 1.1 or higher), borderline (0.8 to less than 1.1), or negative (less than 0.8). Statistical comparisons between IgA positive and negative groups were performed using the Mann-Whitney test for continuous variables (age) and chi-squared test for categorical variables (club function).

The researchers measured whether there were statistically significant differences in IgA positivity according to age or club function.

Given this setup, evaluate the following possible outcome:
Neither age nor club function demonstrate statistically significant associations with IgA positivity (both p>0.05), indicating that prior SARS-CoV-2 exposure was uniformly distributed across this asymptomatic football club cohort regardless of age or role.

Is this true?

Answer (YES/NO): YES